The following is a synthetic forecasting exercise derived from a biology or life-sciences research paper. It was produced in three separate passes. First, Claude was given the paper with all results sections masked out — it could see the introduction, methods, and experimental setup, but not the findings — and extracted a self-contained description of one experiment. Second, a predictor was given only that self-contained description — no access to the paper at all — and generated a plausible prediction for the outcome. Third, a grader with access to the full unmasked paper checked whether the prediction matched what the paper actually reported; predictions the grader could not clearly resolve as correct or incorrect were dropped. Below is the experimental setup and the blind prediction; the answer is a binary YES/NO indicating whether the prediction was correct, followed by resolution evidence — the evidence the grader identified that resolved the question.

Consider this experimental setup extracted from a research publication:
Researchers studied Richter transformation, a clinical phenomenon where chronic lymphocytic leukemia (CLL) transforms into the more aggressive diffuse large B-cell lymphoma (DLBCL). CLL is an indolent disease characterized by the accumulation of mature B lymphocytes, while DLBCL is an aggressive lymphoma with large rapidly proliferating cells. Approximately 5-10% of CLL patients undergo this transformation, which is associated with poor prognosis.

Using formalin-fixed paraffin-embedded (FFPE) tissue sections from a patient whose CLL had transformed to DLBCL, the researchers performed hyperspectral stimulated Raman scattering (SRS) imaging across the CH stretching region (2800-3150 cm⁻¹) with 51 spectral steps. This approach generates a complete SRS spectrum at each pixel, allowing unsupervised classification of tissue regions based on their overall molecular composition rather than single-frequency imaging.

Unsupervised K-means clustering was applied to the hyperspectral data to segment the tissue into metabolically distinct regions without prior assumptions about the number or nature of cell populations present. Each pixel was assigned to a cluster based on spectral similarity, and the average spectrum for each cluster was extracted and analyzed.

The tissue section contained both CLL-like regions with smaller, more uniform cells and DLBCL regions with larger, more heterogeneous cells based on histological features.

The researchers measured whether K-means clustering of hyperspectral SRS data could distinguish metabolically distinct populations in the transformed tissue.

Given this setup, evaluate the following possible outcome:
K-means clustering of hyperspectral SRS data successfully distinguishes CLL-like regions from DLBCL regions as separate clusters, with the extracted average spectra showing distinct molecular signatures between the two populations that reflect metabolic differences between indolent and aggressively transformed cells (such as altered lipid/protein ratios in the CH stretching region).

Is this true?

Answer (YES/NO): YES